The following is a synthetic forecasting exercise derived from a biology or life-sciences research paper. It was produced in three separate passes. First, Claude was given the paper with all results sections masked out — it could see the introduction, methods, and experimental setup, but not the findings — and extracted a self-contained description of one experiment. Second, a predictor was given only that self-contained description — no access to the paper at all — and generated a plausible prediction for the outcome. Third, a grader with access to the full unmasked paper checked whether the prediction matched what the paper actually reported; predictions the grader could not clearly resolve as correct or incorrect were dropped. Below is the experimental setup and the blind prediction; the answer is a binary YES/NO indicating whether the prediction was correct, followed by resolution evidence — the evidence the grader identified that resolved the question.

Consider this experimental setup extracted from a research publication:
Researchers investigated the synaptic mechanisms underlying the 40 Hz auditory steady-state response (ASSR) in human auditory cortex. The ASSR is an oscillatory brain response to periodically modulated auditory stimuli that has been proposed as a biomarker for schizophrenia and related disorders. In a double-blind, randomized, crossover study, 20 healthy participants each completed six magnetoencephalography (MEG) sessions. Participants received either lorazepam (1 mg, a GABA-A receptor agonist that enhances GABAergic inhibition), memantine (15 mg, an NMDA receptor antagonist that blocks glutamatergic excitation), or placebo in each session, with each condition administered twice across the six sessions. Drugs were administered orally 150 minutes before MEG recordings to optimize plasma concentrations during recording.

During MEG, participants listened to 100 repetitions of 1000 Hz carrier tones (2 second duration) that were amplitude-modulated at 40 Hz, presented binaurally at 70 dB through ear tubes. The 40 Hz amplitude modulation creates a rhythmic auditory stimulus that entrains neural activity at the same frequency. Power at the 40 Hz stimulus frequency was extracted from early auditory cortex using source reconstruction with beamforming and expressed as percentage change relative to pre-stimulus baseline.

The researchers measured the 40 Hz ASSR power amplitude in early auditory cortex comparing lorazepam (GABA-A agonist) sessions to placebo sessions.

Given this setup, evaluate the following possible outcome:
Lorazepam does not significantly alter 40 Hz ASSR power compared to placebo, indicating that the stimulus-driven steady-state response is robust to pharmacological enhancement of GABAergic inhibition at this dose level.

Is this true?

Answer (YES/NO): NO